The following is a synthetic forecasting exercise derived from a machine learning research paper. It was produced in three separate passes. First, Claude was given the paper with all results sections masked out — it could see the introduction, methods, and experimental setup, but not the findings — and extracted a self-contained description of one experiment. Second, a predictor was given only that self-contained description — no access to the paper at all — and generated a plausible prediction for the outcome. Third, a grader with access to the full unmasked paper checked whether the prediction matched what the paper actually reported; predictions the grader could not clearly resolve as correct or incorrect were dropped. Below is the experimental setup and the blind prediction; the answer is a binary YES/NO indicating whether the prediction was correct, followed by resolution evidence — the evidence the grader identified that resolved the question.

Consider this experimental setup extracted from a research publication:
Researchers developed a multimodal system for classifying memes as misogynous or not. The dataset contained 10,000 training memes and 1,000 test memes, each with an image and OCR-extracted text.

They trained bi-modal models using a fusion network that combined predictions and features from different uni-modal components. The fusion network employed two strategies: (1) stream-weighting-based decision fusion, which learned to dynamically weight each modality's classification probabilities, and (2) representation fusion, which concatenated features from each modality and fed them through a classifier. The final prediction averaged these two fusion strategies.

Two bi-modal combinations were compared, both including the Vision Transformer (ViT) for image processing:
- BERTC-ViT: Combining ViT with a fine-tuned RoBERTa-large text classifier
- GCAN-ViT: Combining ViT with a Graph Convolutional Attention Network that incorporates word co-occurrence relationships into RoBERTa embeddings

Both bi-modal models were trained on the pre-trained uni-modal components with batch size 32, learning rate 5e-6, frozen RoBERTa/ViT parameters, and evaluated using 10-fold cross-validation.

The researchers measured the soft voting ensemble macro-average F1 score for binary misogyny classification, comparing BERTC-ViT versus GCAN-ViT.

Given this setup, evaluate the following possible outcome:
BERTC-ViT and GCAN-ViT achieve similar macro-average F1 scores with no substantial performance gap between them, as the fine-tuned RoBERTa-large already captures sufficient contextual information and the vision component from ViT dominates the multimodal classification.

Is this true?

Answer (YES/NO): NO